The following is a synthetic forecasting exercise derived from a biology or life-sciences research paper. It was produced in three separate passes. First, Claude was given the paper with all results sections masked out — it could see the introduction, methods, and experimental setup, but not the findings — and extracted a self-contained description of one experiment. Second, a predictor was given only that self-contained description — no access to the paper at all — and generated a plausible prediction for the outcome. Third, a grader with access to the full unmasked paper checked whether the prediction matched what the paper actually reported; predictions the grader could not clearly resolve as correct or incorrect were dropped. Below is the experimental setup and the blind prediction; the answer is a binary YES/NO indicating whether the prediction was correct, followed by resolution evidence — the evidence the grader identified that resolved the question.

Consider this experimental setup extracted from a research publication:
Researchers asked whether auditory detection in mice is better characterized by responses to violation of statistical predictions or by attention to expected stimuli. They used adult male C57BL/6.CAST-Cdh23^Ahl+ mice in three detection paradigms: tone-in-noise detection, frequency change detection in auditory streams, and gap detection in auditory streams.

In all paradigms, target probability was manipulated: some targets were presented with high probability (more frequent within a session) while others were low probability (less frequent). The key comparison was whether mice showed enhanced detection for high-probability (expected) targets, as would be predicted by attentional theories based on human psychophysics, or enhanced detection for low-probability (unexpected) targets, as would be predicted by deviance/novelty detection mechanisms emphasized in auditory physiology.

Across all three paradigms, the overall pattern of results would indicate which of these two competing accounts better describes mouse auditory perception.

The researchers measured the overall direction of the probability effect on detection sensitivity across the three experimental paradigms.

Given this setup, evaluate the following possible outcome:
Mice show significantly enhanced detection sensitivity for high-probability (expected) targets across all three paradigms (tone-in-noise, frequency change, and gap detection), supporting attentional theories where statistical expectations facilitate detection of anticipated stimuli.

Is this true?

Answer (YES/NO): NO